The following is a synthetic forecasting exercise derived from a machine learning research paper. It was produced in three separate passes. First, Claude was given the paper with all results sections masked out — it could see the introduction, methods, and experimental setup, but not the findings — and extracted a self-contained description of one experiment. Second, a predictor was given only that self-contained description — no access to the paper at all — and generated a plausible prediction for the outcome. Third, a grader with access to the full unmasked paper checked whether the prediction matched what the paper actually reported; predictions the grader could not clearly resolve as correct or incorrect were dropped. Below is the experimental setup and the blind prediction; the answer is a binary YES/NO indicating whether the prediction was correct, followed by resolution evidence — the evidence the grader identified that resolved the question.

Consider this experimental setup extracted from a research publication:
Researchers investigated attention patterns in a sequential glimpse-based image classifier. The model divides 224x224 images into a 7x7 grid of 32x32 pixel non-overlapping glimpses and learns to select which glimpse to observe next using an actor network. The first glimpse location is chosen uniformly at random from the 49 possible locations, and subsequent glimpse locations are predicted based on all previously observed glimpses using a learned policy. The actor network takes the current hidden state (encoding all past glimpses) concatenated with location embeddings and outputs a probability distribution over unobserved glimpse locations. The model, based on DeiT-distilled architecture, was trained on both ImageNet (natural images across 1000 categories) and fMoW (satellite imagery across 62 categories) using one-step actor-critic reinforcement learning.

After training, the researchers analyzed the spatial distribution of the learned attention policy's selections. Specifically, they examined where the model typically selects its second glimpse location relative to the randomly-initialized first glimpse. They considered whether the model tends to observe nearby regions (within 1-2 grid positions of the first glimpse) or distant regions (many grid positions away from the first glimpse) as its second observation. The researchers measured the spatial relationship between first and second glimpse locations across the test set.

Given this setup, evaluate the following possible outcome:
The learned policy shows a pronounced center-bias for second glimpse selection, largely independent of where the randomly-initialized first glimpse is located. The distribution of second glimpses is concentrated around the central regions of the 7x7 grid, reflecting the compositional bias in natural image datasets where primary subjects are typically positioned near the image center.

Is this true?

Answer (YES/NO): YES